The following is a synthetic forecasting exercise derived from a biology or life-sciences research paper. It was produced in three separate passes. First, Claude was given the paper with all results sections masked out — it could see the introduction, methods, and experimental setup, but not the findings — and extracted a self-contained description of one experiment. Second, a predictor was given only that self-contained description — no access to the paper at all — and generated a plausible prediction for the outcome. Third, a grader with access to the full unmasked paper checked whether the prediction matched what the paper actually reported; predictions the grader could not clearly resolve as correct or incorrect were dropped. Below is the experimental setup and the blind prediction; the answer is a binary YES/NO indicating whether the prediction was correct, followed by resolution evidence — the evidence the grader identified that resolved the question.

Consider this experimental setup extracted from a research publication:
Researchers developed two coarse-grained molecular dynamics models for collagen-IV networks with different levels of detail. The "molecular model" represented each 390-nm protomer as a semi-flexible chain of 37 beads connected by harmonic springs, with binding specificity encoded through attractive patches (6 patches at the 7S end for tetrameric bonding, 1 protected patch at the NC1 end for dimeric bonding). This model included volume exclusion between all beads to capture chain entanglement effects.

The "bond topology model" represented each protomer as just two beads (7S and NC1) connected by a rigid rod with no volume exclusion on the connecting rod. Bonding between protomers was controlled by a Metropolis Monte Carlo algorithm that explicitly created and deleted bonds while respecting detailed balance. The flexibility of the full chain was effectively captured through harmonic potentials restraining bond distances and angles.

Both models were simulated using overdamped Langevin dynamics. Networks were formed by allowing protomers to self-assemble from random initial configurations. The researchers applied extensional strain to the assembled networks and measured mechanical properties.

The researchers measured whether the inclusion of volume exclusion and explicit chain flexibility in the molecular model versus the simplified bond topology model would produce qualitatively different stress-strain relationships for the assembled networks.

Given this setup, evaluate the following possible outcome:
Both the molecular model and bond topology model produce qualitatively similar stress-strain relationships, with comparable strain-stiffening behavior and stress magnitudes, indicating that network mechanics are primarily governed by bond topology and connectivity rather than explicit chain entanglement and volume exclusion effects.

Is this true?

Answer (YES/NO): YES